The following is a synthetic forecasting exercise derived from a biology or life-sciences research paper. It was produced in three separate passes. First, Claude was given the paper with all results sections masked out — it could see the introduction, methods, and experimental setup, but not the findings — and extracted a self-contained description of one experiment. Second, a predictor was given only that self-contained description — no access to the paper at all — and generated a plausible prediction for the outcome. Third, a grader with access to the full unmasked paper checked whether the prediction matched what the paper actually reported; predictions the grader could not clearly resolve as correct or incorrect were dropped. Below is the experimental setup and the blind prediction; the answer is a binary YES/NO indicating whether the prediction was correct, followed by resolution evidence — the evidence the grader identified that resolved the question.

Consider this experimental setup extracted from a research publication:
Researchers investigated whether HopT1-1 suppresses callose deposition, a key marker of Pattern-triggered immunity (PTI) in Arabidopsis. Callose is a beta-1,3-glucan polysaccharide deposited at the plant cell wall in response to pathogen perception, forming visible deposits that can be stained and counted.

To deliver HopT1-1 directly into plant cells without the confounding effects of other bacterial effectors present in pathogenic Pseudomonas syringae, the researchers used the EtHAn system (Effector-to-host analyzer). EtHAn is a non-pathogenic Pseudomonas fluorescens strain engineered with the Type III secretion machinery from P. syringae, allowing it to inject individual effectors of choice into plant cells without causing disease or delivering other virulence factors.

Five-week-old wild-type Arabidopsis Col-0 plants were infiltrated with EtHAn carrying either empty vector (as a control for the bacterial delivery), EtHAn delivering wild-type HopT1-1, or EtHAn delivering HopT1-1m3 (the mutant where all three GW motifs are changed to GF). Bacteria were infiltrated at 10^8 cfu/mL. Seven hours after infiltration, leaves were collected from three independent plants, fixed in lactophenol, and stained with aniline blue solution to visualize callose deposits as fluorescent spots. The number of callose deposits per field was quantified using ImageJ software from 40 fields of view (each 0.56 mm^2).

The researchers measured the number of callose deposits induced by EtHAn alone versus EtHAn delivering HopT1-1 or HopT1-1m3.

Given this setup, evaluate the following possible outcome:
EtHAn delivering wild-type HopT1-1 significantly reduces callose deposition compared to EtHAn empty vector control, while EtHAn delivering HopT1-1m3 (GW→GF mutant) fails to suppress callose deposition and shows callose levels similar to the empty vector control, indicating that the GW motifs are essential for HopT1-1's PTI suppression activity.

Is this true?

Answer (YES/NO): YES